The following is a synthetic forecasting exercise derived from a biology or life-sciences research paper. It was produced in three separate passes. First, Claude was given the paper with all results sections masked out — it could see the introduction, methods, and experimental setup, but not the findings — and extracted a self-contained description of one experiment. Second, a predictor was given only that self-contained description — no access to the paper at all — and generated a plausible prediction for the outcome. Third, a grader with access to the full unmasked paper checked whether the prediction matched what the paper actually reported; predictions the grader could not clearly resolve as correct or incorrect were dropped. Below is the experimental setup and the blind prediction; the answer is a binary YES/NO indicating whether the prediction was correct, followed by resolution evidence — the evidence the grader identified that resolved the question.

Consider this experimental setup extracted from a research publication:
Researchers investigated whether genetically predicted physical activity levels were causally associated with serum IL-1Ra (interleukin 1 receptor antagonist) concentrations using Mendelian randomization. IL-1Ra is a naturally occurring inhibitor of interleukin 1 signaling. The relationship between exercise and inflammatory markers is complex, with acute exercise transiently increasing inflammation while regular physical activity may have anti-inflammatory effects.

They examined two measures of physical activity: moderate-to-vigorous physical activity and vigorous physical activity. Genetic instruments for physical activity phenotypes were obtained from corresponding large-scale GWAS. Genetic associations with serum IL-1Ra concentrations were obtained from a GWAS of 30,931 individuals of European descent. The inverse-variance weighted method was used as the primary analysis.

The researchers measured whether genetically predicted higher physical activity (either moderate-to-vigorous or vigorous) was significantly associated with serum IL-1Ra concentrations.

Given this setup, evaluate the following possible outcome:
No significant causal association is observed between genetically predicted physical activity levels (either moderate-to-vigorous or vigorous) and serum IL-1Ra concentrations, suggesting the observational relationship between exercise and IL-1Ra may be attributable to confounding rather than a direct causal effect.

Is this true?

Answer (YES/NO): NO